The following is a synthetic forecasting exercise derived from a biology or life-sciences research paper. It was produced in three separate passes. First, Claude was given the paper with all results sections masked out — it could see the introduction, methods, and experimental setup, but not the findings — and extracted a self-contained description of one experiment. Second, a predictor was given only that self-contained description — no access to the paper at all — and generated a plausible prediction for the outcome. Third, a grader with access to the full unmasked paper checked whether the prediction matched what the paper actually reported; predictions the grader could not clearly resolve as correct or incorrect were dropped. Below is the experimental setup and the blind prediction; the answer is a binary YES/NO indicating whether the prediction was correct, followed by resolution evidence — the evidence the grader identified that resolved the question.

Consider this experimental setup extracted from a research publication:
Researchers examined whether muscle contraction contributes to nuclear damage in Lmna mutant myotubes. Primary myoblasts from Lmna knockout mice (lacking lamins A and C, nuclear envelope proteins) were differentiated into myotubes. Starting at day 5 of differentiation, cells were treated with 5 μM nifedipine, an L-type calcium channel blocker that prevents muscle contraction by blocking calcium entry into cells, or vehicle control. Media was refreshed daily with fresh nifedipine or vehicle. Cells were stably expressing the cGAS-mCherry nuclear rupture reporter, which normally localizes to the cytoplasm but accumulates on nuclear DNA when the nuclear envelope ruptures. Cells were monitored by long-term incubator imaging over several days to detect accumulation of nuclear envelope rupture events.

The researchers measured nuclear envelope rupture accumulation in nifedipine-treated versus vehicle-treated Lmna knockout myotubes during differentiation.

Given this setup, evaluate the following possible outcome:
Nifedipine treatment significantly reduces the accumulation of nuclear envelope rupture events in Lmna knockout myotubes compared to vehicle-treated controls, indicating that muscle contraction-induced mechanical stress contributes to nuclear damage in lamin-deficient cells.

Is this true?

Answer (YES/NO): NO